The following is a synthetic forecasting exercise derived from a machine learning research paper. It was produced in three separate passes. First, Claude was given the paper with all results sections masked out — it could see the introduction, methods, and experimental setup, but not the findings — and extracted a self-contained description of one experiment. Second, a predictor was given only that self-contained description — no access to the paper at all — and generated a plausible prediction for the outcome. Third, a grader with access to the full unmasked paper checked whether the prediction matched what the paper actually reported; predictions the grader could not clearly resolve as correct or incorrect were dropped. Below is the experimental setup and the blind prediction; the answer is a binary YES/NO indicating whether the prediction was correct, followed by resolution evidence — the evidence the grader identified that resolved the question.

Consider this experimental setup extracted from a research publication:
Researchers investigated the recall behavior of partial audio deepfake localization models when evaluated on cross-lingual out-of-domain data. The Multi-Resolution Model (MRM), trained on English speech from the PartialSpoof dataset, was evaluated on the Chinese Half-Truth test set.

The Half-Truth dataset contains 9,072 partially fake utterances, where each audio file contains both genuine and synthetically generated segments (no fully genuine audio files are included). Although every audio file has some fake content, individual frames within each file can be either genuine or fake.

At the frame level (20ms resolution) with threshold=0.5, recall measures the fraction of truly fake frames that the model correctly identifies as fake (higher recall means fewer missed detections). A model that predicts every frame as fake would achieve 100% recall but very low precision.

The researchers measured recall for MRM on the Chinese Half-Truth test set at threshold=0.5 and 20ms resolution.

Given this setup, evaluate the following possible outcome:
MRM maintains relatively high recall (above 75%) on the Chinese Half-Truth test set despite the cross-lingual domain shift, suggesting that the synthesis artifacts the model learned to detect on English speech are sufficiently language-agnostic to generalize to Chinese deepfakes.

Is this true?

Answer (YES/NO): YES